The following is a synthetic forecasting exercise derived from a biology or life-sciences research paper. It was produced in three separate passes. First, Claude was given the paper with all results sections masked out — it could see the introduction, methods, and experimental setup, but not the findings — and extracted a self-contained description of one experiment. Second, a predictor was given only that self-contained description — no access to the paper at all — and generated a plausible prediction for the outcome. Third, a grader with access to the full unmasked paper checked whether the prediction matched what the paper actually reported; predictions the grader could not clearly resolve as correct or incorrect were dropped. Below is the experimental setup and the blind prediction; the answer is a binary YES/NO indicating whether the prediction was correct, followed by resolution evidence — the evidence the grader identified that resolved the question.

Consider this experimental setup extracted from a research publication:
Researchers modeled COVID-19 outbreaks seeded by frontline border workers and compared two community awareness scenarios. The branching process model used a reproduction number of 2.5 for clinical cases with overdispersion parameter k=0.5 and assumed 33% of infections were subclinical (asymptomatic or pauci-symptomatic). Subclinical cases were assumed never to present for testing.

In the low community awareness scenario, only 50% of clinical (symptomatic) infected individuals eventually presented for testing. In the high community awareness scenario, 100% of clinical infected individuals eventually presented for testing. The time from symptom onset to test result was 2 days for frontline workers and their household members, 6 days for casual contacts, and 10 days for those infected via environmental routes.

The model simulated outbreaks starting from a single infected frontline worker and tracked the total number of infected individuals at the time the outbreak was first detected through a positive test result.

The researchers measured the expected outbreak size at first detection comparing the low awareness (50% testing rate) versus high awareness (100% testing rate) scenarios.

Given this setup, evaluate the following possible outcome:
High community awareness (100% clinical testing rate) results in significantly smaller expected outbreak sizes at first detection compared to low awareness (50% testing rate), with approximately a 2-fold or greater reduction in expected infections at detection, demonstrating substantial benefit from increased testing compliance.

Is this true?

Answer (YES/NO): NO